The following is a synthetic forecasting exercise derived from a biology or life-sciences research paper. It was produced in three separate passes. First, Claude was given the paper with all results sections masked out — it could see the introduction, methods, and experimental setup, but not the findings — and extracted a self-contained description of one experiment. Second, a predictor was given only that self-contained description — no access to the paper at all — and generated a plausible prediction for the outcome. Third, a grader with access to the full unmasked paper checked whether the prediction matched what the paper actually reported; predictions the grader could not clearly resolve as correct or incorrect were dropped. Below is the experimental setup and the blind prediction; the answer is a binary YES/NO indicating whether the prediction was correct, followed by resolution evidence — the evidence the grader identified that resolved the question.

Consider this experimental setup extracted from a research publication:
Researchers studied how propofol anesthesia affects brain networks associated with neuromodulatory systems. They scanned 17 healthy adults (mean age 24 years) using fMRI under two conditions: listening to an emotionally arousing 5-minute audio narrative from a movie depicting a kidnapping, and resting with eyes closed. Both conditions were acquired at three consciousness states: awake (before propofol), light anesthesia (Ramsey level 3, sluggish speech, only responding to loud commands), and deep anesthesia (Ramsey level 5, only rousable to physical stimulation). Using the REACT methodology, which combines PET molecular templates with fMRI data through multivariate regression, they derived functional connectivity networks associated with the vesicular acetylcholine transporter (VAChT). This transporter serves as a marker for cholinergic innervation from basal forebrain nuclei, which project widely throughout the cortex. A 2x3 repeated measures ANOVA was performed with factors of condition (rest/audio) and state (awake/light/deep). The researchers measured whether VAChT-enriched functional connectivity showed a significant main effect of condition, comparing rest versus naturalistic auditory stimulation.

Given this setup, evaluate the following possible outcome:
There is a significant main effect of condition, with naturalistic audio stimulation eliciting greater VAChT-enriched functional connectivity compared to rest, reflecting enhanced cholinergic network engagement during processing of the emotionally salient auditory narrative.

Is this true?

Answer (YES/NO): NO